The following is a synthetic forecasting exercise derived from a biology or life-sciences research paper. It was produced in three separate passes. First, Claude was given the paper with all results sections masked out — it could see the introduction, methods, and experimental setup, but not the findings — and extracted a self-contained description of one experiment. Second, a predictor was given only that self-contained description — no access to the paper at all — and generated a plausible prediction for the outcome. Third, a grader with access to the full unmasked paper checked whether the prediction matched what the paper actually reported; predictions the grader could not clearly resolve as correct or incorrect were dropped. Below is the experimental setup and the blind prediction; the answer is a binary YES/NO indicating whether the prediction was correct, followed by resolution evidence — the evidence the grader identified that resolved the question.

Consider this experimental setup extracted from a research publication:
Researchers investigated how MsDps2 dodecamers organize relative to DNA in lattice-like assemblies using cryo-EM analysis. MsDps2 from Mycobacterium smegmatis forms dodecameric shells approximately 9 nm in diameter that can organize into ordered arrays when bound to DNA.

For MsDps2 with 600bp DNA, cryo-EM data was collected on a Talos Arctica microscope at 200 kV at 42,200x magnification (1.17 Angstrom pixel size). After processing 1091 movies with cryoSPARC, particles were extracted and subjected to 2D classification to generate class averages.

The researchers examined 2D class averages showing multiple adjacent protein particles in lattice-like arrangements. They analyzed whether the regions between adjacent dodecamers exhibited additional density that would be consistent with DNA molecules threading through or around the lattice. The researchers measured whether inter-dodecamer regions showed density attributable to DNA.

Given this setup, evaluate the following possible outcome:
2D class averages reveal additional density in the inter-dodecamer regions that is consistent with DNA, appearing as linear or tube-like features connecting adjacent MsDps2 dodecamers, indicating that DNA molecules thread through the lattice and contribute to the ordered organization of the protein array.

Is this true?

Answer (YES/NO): NO